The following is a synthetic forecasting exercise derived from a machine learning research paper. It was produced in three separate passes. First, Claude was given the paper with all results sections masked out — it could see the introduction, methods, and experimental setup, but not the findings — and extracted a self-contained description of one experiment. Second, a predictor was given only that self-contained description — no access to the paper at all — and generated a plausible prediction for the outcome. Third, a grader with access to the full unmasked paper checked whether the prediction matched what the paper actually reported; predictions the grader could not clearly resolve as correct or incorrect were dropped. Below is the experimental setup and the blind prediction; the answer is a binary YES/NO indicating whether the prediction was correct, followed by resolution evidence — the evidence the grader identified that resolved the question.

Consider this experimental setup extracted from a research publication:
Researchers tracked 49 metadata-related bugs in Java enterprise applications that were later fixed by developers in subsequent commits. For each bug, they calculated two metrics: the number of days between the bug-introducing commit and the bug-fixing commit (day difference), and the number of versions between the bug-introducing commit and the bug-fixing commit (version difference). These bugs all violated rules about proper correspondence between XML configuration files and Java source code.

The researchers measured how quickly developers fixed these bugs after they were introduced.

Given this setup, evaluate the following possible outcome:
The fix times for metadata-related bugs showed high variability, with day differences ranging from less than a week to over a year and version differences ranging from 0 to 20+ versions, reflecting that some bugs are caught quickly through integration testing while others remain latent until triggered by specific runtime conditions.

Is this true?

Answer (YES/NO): NO